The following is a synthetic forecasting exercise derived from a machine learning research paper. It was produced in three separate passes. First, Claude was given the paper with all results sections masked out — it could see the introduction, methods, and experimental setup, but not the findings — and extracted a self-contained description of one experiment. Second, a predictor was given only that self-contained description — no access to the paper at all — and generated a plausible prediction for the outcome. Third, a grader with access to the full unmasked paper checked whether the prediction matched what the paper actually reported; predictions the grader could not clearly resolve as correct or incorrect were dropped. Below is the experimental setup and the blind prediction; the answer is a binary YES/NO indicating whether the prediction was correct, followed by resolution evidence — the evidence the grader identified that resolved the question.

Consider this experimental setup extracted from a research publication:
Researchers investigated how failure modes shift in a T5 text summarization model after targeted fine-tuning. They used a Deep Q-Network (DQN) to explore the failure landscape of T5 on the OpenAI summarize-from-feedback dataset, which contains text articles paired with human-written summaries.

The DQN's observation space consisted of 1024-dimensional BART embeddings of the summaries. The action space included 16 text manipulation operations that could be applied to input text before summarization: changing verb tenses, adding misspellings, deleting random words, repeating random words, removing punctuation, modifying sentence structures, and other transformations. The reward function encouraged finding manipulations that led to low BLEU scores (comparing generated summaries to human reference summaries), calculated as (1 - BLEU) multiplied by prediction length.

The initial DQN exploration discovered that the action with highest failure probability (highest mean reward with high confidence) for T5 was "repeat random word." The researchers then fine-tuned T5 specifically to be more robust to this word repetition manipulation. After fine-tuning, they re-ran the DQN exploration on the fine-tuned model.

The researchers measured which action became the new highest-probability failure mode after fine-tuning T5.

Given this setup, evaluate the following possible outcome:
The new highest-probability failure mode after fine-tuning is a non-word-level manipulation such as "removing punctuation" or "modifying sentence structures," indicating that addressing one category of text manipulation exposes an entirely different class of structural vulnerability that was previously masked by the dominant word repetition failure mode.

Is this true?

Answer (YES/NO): YES